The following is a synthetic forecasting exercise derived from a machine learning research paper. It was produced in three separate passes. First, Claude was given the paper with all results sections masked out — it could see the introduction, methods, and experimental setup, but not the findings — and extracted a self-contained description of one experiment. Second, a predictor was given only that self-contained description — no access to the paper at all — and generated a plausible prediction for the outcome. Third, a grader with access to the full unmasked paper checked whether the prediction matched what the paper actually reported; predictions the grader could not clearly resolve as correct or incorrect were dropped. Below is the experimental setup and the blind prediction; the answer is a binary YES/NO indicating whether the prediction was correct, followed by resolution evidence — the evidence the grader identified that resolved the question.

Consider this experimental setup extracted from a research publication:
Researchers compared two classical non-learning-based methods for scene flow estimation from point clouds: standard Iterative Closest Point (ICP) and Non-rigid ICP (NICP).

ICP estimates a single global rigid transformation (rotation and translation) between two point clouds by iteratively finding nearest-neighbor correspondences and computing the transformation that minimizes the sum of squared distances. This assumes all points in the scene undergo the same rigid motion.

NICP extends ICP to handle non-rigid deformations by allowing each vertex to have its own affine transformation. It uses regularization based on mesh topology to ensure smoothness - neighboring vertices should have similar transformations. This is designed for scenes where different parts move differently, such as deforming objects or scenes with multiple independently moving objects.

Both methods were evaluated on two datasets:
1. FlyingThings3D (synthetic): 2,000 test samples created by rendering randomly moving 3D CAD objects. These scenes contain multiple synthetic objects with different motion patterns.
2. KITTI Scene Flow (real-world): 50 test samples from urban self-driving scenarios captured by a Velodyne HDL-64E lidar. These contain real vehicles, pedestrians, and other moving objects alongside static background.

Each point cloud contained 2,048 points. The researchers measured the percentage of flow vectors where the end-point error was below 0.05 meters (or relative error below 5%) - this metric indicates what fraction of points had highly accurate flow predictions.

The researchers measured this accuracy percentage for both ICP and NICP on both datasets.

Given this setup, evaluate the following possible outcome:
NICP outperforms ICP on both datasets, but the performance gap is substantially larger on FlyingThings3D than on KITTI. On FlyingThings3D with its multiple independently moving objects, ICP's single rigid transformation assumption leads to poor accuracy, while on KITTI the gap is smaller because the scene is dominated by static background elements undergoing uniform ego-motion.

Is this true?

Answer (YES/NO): NO